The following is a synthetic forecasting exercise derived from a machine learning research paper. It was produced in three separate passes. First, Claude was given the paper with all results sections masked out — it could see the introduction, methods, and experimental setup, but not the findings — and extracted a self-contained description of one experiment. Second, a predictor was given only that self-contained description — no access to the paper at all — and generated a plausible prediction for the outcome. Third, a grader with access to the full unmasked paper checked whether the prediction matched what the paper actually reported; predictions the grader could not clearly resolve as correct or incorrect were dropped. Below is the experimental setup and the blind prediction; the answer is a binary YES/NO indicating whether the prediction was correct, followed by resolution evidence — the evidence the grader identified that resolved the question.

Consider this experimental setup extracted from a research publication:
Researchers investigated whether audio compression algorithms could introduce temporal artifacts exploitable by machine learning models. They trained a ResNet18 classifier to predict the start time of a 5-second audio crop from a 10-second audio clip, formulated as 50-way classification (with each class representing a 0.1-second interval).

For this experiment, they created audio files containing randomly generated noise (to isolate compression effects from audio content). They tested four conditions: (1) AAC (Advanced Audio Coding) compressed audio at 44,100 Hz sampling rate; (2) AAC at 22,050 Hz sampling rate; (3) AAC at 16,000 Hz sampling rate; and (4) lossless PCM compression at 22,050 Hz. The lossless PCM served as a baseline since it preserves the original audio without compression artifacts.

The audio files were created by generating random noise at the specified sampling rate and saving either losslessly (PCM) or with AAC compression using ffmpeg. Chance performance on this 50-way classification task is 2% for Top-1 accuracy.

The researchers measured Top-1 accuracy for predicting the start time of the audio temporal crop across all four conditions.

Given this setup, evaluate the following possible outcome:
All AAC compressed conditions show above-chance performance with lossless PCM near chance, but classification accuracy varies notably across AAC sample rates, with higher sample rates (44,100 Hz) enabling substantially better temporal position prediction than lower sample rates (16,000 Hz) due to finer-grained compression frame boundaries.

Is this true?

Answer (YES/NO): NO